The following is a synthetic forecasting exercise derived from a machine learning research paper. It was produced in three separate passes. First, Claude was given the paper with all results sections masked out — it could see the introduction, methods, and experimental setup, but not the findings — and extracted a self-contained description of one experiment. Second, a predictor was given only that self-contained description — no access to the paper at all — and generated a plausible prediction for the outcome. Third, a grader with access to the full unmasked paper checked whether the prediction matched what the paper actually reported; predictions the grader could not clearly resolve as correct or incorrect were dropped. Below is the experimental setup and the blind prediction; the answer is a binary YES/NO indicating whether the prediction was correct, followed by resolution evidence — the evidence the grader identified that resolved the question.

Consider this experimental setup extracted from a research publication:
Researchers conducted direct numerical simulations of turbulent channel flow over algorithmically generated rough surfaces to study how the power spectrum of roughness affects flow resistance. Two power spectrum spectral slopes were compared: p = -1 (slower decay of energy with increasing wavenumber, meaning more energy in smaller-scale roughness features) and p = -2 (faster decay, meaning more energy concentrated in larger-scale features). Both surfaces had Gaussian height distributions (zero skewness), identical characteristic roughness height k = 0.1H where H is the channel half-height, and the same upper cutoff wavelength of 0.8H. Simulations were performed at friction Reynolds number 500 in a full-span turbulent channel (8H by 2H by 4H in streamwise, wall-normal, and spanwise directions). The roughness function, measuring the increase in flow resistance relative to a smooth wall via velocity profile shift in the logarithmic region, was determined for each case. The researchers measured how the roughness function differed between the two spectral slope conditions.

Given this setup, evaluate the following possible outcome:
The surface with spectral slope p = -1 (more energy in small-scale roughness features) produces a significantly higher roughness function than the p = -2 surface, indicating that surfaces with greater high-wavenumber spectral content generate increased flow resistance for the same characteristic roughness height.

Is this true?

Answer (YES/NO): YES